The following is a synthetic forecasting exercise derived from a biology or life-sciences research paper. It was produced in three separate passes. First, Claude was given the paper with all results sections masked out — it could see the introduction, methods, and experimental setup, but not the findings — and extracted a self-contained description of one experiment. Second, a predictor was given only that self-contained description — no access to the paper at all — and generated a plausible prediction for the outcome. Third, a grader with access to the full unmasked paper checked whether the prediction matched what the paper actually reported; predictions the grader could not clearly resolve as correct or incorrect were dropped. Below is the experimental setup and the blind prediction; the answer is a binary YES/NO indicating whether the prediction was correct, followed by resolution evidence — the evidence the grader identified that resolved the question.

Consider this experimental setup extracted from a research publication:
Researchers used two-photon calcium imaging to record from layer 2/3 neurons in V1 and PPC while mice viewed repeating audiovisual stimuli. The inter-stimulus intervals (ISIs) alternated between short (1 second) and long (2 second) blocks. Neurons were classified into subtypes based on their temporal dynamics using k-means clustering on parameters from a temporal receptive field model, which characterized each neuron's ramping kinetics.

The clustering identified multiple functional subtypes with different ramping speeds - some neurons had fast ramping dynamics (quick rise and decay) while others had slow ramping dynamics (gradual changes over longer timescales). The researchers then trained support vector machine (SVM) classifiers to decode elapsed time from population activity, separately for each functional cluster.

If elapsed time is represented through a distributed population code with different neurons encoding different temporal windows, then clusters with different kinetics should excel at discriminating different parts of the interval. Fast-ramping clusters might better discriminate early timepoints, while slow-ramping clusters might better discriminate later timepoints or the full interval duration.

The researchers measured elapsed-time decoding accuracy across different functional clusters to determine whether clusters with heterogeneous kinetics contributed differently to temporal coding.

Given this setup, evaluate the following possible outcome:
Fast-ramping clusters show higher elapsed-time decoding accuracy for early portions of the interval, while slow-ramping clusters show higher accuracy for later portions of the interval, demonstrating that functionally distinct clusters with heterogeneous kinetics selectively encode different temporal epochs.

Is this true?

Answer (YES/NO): NO